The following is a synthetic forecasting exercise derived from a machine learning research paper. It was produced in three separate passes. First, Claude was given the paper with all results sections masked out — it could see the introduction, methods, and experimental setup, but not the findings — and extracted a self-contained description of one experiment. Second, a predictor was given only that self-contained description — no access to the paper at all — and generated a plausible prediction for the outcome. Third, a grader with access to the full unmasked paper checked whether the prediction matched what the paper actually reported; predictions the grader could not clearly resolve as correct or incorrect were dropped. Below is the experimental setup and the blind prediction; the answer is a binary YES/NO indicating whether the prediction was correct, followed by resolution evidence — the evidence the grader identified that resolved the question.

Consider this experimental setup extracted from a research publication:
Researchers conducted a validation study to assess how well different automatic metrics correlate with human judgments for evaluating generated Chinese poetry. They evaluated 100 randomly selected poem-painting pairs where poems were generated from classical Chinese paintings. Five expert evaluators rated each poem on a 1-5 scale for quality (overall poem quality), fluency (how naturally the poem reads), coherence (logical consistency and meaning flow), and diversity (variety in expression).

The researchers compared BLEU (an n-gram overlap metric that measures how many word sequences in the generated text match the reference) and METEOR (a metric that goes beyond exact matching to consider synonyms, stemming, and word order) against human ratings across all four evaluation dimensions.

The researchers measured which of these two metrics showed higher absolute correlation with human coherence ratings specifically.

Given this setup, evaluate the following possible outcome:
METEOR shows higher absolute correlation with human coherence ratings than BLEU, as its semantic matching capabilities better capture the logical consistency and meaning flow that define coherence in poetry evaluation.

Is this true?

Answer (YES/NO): YES